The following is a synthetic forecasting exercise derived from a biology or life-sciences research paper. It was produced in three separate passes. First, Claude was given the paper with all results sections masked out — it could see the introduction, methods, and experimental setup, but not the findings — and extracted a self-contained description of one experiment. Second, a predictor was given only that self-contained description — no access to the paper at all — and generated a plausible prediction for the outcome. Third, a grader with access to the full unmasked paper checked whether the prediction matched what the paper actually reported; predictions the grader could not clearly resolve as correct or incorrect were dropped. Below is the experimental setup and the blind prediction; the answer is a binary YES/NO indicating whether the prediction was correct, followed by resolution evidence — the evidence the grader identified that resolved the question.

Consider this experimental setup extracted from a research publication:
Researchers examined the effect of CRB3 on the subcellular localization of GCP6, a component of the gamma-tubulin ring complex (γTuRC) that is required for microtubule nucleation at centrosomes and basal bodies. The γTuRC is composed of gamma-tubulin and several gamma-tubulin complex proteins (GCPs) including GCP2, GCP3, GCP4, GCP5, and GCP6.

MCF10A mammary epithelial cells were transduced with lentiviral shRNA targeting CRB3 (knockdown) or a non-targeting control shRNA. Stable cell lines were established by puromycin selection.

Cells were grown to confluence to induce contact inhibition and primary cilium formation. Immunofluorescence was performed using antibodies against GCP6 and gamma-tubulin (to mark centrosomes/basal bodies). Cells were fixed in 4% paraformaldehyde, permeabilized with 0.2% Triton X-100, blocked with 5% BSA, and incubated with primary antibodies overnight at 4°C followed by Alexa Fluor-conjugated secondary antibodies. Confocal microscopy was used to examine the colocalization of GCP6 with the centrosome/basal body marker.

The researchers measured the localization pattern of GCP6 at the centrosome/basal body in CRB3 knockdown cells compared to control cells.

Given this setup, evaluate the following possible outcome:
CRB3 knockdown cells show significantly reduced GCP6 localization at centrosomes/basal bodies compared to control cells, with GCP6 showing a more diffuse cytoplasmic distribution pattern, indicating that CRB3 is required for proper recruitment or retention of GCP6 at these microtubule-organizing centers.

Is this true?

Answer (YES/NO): YES